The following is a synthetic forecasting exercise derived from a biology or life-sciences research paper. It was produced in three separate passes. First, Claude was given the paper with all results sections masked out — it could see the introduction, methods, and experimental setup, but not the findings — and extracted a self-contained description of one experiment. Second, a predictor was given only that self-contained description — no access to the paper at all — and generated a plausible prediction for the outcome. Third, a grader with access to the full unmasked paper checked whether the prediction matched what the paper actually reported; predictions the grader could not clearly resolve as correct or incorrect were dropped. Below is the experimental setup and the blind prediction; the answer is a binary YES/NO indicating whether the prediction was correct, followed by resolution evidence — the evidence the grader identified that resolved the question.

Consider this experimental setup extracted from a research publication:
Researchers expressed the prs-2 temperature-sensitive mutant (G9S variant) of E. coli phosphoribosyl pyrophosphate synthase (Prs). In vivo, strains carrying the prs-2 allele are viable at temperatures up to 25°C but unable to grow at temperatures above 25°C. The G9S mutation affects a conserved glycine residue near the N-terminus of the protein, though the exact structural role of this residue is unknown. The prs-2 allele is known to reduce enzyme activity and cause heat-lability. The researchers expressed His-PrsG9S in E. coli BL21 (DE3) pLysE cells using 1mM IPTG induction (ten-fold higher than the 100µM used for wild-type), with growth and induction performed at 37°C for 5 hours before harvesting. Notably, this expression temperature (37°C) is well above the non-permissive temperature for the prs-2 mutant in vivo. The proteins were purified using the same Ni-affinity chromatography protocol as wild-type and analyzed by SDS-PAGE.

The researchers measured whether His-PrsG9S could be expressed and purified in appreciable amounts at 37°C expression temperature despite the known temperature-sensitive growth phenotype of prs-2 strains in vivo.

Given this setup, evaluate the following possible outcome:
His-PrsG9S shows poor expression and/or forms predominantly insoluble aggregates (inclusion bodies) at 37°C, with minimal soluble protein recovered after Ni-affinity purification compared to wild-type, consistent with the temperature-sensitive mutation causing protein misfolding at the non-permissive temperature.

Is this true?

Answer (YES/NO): NO